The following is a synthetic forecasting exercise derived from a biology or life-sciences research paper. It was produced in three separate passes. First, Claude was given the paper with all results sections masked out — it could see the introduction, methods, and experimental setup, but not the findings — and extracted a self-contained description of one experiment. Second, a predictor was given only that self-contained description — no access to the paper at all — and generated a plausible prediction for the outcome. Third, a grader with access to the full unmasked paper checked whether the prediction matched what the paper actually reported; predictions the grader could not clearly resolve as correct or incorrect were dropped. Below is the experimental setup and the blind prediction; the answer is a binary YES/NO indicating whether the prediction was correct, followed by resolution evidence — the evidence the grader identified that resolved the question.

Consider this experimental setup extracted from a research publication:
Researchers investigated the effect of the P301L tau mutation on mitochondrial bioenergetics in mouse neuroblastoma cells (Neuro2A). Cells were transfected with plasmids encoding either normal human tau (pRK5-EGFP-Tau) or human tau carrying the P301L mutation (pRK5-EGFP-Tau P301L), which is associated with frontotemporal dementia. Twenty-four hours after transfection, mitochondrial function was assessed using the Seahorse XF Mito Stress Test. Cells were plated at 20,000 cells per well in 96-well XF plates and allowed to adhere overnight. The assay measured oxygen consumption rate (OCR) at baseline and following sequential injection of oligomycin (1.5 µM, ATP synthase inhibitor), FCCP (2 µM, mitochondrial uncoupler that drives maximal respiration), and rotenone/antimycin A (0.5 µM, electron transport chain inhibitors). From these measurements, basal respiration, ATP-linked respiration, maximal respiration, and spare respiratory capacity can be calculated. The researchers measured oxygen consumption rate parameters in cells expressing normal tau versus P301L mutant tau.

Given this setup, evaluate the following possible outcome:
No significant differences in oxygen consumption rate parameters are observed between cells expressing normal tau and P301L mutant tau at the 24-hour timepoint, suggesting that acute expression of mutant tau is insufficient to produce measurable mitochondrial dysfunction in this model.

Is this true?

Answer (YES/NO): NO